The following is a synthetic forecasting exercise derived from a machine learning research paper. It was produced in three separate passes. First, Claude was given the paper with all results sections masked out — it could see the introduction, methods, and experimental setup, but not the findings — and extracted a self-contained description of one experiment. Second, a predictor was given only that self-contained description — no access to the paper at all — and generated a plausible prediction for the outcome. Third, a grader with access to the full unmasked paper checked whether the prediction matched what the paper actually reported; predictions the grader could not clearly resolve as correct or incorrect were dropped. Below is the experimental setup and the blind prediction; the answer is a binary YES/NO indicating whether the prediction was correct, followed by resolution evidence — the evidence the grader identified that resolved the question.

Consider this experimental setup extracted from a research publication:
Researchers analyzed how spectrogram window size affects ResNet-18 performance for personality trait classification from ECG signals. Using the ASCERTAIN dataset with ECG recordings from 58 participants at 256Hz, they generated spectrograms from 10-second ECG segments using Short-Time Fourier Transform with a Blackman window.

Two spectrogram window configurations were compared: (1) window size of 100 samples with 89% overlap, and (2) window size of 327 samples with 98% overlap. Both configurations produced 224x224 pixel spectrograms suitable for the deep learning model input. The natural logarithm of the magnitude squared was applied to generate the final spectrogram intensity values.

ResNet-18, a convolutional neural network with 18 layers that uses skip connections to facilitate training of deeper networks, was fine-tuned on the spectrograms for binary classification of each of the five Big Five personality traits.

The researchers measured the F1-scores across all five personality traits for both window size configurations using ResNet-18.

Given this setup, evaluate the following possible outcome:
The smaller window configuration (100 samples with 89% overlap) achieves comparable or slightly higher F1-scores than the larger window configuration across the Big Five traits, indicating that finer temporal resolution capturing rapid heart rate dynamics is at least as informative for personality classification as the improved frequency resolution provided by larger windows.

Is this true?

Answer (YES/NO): YES